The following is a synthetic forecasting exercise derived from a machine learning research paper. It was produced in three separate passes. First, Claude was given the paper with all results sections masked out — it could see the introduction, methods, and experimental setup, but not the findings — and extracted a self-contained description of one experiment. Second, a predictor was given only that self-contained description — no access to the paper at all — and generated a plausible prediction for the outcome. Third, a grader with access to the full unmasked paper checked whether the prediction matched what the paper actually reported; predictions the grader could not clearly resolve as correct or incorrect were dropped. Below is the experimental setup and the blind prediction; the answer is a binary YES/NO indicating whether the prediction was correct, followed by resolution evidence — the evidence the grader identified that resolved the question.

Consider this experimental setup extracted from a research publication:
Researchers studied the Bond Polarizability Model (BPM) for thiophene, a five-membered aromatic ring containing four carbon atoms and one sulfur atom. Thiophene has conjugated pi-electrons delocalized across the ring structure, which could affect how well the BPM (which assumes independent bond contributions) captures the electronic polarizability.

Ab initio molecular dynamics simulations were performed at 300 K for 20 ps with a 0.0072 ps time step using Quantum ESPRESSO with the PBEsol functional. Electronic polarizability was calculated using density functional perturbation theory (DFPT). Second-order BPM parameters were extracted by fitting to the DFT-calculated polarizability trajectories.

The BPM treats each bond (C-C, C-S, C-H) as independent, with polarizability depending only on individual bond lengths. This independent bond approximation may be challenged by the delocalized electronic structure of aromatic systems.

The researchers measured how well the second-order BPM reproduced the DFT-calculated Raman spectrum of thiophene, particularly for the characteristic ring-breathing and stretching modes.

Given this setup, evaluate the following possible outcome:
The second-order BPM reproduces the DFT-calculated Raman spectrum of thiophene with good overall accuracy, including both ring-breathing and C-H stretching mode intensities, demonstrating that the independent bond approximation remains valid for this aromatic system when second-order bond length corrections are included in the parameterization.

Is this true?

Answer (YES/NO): NO